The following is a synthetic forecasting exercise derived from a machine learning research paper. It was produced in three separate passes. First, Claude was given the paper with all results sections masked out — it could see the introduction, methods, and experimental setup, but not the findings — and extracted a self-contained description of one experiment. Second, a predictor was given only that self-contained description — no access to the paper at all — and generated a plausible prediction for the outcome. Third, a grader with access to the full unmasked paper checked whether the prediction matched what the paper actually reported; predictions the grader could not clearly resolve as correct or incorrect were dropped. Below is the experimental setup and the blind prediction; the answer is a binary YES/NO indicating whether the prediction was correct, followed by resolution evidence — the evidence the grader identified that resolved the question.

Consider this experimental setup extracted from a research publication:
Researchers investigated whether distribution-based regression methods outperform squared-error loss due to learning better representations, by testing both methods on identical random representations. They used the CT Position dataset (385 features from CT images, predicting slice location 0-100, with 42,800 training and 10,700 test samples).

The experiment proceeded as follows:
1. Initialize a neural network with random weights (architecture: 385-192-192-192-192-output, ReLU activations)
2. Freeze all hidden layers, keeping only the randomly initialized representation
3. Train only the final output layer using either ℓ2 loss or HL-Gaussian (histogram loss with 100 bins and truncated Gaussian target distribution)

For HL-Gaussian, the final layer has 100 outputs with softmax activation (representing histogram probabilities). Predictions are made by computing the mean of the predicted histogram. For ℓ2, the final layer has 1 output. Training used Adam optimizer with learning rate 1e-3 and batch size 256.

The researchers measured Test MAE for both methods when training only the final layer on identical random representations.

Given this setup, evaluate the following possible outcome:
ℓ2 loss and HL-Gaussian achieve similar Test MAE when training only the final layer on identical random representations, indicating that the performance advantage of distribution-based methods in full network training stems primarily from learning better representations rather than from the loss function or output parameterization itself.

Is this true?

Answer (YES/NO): NO